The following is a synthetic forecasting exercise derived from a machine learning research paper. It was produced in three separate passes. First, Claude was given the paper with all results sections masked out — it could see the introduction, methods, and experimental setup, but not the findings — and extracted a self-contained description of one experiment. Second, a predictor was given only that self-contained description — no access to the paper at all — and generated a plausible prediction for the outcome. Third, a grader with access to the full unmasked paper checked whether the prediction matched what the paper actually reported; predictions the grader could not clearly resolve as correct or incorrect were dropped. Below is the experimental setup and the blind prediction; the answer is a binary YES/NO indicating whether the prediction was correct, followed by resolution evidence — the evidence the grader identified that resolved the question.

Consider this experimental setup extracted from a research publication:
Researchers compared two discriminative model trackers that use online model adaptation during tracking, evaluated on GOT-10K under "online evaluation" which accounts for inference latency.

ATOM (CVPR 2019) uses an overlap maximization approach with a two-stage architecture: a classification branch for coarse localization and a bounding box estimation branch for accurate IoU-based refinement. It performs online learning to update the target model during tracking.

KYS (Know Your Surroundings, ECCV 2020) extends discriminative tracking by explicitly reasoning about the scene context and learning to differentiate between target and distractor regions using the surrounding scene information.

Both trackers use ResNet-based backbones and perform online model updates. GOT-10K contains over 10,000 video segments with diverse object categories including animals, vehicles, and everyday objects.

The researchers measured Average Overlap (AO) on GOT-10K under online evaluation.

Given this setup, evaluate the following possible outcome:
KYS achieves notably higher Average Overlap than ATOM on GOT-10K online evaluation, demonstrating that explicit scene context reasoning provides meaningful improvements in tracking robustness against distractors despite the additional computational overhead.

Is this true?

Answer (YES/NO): NO